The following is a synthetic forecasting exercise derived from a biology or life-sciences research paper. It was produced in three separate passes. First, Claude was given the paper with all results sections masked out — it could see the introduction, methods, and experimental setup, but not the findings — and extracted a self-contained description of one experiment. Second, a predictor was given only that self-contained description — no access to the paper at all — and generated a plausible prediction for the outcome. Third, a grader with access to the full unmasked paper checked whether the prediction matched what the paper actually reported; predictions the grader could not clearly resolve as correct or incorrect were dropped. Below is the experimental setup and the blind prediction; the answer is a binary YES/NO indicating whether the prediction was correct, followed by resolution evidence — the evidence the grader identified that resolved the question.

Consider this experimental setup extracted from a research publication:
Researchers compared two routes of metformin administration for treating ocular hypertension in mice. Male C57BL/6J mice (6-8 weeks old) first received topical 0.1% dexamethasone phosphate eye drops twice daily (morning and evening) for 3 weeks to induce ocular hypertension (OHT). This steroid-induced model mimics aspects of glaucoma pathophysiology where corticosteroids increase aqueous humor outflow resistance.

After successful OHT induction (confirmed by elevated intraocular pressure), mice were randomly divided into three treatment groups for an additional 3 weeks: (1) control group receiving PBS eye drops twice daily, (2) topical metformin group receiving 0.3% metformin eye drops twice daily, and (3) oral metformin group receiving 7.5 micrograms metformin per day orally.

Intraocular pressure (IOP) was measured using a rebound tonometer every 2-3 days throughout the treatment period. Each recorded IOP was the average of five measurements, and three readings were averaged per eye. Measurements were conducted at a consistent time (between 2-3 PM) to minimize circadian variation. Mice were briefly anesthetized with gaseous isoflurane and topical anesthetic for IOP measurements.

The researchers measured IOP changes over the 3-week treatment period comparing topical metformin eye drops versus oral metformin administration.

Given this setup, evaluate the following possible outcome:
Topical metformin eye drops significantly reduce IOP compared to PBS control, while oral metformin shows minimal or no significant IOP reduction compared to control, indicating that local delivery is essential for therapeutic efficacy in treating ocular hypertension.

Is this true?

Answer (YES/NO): NO